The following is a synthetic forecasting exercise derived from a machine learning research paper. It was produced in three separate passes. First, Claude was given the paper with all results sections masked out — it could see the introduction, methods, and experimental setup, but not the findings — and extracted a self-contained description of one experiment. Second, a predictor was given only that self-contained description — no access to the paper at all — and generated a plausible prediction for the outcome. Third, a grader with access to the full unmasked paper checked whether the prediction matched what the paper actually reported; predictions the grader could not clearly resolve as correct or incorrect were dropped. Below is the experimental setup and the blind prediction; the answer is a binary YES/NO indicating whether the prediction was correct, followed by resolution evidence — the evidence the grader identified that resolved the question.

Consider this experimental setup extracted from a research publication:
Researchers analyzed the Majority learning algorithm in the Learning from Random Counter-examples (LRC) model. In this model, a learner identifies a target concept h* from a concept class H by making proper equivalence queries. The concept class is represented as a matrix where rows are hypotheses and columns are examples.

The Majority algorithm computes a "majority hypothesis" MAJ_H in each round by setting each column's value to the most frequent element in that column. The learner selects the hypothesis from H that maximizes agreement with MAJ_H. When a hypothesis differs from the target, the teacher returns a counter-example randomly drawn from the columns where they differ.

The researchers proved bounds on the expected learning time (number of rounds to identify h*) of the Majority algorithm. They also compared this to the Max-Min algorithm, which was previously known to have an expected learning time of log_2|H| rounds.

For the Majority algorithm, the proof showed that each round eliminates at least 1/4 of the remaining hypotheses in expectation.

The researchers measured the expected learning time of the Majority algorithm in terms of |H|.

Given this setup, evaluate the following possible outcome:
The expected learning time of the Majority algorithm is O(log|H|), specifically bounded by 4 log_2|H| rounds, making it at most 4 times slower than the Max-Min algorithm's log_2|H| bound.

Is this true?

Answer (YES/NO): NO